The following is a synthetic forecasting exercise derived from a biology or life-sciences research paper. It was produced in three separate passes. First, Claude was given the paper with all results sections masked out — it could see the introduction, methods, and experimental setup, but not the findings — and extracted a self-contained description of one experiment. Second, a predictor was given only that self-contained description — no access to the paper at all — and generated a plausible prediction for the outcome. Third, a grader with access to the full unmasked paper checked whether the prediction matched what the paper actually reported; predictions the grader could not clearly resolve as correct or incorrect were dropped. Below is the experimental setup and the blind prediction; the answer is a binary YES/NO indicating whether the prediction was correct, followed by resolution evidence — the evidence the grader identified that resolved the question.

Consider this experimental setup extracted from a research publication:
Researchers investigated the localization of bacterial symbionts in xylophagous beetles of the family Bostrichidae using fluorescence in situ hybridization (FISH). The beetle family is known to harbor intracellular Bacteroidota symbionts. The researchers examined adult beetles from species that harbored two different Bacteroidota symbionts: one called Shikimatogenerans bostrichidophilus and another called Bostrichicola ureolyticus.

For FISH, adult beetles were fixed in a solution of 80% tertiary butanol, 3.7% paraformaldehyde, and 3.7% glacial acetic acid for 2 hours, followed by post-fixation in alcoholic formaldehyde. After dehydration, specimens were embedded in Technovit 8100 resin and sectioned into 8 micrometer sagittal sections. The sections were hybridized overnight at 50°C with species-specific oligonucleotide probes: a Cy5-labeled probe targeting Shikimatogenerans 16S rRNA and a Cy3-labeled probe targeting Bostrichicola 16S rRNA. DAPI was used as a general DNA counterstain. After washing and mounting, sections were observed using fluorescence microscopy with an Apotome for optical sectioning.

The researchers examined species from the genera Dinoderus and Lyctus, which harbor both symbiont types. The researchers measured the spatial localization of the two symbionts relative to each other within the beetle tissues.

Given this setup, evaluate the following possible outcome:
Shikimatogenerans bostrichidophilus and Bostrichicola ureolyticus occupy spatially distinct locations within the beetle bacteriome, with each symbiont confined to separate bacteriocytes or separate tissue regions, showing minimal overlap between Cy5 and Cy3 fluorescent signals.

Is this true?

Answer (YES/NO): YES